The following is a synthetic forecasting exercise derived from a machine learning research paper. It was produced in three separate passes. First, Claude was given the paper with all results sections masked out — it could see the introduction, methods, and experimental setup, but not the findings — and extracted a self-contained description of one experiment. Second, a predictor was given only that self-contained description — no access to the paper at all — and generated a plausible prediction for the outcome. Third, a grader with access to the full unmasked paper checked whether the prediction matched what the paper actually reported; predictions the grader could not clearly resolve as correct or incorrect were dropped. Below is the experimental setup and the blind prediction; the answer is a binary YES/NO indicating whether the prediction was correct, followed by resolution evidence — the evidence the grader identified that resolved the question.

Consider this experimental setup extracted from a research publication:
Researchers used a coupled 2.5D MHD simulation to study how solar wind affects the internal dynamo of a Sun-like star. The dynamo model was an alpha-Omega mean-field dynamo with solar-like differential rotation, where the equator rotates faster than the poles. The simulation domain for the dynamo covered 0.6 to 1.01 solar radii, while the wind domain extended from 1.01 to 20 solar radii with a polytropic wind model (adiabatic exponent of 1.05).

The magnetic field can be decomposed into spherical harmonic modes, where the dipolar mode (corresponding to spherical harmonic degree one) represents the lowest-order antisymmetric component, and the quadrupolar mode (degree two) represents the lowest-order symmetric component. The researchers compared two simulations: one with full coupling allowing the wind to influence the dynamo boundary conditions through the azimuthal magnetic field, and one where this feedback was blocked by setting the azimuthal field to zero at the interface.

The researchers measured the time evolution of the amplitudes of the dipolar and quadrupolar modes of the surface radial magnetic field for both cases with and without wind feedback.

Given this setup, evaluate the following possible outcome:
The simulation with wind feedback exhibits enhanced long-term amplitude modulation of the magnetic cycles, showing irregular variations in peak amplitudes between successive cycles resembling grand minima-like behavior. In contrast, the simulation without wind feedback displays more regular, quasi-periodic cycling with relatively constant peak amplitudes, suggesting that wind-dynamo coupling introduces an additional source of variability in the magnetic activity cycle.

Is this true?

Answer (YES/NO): NO